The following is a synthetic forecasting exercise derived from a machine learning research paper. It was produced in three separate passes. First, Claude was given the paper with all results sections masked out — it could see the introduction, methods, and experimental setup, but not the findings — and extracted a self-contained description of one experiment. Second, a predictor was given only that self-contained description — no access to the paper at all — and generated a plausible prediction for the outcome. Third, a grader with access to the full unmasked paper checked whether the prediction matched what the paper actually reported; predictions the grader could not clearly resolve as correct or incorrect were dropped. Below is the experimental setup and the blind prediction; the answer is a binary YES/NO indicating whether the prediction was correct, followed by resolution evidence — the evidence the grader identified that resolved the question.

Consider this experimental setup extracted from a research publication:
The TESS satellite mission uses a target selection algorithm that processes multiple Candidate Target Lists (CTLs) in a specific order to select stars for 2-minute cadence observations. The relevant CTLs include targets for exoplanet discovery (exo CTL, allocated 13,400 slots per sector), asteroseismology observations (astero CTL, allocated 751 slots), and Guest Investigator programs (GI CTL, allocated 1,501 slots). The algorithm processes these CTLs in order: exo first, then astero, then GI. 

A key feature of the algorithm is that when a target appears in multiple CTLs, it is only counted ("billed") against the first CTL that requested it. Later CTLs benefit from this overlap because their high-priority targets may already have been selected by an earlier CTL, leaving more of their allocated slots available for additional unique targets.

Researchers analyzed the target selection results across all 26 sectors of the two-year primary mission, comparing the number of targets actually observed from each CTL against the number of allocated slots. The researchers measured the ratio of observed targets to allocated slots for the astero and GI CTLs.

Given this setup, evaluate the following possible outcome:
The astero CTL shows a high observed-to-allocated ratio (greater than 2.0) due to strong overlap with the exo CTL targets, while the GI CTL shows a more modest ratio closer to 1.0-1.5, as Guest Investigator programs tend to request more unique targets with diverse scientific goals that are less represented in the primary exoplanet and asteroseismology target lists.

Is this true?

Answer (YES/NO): NO